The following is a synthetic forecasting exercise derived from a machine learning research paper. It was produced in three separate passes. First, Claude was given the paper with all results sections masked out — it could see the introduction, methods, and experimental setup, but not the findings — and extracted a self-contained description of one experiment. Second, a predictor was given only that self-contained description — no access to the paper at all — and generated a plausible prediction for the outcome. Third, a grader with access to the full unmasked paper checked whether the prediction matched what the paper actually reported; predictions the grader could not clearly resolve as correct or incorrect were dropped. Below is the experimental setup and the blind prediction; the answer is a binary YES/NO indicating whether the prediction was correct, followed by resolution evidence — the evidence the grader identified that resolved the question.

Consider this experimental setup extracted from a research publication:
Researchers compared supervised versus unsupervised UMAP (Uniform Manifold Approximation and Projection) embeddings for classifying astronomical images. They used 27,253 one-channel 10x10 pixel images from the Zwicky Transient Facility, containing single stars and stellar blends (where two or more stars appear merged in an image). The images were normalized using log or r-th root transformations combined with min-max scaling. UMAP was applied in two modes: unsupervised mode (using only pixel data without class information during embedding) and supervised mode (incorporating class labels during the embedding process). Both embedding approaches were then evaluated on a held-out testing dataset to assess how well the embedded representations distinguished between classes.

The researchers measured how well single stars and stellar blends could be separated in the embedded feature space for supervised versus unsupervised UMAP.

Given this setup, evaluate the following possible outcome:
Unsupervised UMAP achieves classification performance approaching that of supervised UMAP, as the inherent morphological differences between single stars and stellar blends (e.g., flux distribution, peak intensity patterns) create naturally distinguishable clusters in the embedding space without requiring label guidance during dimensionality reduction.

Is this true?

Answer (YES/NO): NO